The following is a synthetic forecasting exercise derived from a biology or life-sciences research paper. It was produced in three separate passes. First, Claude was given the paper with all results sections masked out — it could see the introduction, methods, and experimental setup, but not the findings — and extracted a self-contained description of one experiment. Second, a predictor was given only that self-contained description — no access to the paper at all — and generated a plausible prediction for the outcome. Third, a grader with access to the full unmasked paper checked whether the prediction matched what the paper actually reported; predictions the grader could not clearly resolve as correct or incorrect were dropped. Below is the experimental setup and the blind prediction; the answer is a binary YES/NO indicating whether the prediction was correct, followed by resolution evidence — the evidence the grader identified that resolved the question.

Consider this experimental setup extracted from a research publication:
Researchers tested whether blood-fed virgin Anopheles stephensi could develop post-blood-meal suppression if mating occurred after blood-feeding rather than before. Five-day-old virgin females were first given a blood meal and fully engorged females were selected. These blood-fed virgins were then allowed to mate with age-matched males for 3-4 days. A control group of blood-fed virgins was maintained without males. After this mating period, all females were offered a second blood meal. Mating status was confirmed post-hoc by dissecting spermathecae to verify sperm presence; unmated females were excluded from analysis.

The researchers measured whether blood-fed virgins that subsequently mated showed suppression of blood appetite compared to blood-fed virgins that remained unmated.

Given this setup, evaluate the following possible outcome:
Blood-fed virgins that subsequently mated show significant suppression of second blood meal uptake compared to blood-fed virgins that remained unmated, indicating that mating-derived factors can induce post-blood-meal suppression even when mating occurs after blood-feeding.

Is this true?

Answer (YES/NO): YES